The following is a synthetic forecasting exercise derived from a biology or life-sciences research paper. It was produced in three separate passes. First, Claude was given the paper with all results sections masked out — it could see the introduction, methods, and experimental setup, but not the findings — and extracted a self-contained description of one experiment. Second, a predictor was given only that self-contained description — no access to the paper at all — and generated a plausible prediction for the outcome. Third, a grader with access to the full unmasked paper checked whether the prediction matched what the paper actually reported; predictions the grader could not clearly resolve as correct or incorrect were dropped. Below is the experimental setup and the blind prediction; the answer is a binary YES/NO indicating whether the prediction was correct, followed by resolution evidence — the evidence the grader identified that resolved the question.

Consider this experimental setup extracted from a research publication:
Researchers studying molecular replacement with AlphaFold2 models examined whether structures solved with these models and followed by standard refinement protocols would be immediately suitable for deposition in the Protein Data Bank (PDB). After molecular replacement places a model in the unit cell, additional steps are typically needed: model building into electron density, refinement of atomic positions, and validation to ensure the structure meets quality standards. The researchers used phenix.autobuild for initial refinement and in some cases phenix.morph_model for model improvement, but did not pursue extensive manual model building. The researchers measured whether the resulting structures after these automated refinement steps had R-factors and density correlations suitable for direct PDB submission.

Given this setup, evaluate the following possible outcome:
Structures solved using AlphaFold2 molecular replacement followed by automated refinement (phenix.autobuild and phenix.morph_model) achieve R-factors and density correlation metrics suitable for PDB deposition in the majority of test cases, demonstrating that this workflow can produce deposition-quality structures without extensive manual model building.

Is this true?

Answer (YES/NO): NO